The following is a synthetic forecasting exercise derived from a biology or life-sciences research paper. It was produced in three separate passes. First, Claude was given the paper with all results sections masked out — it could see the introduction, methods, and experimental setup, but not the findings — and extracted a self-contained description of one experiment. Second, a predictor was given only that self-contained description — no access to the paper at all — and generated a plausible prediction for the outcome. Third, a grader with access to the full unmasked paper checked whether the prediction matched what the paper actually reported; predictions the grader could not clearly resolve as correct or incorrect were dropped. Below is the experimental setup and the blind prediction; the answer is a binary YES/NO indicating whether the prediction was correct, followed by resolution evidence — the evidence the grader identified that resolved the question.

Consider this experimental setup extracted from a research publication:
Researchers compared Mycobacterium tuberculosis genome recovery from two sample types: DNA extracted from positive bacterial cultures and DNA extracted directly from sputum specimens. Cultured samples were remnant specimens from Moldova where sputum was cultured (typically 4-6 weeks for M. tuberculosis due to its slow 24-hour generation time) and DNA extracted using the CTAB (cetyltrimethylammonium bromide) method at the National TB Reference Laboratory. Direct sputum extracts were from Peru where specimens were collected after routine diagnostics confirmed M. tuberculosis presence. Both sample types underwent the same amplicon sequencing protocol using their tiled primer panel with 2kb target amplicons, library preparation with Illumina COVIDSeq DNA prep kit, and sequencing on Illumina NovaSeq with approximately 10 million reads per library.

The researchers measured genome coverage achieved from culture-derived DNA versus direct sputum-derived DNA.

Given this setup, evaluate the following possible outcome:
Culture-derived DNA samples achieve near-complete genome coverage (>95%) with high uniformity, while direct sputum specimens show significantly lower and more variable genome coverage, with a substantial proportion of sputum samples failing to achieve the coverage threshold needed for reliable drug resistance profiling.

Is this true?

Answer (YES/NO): NO